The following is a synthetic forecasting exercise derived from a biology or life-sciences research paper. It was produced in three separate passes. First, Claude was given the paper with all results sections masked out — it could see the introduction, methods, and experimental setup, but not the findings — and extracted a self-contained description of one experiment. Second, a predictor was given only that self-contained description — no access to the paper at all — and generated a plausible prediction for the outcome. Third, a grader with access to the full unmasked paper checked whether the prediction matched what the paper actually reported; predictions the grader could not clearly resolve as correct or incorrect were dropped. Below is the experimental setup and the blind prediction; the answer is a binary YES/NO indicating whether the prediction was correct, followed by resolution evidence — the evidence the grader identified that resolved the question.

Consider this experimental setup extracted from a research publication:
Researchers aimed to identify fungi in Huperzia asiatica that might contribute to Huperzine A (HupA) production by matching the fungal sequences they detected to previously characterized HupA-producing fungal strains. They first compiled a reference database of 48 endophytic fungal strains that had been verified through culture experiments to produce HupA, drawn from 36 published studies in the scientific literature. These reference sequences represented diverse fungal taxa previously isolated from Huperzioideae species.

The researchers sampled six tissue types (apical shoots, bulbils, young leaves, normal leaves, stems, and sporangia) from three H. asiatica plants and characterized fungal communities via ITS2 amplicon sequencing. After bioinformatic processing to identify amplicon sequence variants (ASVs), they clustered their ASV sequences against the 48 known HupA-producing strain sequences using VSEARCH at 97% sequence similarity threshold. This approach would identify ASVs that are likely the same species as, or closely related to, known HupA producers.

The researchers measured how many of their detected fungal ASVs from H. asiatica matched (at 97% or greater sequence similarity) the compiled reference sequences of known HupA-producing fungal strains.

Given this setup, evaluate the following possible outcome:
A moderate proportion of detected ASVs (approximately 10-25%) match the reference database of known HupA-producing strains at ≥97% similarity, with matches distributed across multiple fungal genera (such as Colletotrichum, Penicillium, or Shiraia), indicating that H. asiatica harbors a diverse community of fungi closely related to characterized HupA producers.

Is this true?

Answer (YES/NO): NO